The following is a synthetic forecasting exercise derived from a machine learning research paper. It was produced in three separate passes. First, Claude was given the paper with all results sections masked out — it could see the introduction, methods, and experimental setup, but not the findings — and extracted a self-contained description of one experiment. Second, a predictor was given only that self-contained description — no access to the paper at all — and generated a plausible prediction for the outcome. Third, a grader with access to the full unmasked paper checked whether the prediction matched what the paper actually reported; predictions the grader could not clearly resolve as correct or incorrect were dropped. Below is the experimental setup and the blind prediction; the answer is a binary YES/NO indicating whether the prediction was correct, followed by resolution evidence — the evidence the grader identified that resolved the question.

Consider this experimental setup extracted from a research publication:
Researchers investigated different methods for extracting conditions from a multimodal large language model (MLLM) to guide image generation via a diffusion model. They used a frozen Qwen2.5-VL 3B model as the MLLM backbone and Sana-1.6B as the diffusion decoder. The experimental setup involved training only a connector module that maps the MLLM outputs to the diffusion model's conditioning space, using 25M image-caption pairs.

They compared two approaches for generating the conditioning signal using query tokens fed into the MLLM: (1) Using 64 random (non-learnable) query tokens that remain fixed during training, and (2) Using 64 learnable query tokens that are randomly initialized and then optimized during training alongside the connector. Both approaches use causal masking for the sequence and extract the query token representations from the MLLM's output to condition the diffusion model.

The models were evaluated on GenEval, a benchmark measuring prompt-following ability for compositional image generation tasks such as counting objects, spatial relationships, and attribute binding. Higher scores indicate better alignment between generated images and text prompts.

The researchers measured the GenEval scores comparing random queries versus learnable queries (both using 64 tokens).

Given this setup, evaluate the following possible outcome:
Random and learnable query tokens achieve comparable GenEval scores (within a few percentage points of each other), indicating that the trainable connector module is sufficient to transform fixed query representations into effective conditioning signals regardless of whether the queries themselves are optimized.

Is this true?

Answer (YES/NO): NO